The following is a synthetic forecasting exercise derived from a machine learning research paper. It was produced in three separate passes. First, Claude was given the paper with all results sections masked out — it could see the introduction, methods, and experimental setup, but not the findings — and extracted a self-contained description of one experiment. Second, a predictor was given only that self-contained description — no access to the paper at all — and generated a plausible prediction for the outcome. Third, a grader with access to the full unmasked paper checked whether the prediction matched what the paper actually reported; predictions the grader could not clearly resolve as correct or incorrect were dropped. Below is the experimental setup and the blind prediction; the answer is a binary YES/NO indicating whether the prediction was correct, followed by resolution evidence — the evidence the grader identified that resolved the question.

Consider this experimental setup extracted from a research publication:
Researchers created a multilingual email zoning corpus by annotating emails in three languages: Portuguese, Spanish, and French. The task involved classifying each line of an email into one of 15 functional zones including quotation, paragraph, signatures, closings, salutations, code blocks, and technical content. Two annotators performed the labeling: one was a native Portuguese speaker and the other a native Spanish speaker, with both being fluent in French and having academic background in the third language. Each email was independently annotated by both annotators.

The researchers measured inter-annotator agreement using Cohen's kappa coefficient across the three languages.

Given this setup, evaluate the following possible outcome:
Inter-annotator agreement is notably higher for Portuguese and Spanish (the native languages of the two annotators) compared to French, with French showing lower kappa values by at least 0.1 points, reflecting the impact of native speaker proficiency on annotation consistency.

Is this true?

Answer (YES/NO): NO